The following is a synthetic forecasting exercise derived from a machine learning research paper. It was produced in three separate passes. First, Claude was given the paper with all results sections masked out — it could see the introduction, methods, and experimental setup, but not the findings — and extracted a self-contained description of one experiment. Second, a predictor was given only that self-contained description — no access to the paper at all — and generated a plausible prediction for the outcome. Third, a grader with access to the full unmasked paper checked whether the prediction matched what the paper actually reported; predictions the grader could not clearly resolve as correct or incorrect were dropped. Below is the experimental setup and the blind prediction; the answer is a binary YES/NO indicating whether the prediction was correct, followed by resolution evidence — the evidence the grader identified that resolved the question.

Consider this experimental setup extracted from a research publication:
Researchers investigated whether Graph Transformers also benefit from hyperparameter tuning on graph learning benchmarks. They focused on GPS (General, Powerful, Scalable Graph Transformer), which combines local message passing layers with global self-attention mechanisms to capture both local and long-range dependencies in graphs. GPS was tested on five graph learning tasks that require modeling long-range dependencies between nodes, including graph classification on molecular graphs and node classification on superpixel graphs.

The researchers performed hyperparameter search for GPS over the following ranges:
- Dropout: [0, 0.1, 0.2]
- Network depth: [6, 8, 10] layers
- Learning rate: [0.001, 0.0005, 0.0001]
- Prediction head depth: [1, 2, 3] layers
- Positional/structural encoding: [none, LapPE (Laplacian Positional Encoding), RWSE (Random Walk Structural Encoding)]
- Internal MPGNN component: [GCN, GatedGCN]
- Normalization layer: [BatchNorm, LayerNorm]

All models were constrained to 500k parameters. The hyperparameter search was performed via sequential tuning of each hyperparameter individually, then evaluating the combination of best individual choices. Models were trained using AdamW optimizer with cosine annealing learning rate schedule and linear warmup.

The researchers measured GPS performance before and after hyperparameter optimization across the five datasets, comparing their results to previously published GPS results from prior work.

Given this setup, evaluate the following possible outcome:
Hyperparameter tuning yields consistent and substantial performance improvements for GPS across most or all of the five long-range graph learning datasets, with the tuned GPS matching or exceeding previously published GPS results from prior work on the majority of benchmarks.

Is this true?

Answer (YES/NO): NO